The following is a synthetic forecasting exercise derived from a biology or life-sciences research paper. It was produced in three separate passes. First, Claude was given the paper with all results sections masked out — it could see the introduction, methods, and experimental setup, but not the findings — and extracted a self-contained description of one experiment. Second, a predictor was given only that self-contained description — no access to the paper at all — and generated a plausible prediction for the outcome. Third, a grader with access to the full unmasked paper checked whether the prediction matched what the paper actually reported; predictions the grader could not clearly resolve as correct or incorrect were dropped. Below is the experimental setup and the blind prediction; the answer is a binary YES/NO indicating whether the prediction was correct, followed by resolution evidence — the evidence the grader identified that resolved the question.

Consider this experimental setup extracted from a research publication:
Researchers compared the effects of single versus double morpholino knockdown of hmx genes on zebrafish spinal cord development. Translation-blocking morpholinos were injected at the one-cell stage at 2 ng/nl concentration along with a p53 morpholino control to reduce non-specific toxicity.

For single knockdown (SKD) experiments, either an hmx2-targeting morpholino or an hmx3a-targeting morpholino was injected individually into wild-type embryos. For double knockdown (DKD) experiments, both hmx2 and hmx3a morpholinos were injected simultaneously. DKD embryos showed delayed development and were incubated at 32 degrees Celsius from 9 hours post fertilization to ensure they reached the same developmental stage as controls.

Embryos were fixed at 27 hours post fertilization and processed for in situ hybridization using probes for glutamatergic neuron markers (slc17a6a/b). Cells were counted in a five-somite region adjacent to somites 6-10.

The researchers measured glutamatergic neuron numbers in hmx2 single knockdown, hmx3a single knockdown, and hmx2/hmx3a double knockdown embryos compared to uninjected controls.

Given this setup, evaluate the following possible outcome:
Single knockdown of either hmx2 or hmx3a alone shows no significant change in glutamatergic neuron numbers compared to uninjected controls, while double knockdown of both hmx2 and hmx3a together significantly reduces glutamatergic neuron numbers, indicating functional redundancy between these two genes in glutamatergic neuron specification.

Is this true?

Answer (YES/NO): NO